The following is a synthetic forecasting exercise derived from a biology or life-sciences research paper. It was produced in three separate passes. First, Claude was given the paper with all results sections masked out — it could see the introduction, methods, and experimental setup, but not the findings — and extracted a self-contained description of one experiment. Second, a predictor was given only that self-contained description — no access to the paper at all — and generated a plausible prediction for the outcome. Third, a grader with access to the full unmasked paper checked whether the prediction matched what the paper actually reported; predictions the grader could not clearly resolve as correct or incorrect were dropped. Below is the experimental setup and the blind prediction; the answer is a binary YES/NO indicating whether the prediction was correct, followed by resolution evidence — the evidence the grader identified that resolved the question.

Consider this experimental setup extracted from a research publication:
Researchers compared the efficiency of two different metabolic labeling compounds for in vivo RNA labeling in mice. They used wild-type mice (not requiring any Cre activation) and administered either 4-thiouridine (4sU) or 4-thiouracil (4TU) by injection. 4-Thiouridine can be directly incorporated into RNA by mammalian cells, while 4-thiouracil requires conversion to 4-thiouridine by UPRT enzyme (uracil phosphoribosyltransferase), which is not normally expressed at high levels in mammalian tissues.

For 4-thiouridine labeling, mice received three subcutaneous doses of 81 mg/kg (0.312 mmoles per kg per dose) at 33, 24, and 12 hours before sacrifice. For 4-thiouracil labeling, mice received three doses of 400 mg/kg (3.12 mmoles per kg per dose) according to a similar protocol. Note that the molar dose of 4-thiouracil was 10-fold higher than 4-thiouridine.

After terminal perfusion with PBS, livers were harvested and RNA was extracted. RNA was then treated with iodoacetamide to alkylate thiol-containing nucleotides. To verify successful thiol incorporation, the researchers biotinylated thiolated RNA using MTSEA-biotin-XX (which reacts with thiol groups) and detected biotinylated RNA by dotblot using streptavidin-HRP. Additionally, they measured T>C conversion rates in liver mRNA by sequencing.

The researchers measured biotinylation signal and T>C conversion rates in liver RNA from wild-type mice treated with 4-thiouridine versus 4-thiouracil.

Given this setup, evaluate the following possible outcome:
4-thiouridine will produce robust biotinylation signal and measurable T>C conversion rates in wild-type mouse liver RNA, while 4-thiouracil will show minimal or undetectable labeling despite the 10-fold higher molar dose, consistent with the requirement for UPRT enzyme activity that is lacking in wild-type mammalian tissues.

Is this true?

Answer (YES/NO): NO